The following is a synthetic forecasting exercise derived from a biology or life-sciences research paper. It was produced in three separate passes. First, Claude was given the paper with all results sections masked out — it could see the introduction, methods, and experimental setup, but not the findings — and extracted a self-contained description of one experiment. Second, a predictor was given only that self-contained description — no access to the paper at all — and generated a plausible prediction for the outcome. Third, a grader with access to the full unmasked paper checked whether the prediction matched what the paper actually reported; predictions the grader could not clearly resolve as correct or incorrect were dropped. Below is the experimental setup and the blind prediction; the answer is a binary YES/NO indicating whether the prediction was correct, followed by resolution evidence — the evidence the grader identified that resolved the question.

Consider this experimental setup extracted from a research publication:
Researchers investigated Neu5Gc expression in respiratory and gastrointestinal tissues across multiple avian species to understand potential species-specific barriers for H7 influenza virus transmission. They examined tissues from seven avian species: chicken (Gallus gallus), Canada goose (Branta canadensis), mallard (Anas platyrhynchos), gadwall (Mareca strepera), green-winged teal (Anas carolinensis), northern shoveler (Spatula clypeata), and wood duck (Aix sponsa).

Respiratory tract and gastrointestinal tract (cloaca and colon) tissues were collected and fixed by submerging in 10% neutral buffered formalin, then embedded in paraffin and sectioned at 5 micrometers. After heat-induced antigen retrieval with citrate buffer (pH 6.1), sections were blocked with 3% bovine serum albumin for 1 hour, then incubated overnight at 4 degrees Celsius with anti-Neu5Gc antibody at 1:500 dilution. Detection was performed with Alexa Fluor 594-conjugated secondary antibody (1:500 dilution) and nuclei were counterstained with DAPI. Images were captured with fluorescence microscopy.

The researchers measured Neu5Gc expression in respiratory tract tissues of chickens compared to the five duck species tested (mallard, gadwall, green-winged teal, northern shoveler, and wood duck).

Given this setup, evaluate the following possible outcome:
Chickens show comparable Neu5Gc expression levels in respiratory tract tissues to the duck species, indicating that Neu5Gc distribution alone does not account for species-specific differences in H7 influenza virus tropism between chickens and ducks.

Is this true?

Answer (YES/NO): NO